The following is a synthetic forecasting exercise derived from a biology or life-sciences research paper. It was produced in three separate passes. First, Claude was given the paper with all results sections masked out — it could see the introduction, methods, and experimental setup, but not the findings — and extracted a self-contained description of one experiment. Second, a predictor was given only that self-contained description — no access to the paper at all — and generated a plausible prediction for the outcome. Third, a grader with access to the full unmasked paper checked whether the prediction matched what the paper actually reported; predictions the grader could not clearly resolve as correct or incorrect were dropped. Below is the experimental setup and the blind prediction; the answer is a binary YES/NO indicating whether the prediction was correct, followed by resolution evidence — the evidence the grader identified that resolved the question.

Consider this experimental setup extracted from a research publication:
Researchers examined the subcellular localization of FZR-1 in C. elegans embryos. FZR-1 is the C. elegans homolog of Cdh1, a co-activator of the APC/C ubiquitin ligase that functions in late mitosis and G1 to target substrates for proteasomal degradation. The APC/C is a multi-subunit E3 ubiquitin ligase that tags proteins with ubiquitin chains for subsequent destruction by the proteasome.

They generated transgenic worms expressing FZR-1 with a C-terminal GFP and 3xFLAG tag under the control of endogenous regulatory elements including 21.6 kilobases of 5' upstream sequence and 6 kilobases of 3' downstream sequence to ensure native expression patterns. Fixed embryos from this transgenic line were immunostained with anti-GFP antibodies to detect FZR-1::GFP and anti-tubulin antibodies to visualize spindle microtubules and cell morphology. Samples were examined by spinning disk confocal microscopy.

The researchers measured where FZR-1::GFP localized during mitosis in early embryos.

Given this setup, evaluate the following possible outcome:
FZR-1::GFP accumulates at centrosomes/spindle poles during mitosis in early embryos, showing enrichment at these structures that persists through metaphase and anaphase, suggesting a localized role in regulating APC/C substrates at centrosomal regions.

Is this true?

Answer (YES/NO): YES